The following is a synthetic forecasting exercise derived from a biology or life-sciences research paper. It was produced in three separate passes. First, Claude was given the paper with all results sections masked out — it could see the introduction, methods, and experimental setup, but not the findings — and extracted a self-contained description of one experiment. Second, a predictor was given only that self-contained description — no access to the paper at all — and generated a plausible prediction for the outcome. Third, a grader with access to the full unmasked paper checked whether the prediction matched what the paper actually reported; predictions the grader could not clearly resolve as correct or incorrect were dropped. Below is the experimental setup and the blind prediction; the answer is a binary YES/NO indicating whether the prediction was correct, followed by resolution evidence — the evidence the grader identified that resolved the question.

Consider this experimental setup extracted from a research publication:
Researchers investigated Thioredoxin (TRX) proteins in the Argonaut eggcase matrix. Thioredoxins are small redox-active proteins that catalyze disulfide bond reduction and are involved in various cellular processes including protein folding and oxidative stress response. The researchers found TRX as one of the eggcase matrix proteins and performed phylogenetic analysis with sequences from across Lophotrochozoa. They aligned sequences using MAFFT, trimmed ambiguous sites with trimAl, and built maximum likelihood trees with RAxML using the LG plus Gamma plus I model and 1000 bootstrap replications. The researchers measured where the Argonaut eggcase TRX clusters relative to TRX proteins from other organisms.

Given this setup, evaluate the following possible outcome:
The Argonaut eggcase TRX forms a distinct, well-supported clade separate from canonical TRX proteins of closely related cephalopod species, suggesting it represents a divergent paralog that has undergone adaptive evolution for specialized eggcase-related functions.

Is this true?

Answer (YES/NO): NO